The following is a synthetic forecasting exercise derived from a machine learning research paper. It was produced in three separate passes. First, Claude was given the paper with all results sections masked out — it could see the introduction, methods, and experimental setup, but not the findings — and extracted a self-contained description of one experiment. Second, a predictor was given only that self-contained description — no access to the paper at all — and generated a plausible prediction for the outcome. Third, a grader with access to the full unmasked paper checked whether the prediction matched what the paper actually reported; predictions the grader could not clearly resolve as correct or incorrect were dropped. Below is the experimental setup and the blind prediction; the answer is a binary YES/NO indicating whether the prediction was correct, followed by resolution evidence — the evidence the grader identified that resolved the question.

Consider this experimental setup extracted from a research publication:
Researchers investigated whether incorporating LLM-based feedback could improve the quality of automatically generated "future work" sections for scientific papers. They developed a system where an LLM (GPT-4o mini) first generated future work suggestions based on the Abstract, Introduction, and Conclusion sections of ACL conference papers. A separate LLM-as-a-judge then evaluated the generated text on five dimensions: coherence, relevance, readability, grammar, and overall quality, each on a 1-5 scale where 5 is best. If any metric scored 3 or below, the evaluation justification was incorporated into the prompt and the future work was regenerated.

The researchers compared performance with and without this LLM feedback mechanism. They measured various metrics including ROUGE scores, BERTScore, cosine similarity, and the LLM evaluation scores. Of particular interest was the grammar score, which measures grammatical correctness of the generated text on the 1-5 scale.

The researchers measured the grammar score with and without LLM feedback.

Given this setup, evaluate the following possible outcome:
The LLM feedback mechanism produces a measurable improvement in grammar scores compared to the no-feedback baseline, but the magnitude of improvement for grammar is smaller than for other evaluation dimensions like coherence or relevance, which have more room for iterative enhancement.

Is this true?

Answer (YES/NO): NO